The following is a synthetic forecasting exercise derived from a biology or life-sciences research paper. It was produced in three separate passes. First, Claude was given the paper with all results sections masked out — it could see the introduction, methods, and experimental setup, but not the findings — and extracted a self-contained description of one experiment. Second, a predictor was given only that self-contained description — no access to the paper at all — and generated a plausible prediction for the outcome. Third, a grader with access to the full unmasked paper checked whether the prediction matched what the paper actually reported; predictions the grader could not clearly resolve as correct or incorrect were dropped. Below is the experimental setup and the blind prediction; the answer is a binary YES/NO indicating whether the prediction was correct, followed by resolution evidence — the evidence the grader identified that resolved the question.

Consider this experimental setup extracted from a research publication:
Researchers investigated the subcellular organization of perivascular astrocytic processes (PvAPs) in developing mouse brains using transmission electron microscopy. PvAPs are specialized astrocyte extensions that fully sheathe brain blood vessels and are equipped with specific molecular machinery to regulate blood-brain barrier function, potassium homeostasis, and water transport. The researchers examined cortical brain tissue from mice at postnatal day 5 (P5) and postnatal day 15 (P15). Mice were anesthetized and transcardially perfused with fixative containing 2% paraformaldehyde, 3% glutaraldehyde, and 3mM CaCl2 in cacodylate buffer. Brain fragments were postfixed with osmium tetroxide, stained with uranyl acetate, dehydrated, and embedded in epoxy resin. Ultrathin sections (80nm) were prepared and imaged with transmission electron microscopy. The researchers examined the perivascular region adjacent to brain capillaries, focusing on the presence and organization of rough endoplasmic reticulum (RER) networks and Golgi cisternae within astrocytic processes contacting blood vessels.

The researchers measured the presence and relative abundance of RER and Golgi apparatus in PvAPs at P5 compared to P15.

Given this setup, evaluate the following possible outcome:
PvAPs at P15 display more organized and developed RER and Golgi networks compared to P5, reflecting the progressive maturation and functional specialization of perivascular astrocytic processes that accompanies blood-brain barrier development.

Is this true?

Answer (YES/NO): NO